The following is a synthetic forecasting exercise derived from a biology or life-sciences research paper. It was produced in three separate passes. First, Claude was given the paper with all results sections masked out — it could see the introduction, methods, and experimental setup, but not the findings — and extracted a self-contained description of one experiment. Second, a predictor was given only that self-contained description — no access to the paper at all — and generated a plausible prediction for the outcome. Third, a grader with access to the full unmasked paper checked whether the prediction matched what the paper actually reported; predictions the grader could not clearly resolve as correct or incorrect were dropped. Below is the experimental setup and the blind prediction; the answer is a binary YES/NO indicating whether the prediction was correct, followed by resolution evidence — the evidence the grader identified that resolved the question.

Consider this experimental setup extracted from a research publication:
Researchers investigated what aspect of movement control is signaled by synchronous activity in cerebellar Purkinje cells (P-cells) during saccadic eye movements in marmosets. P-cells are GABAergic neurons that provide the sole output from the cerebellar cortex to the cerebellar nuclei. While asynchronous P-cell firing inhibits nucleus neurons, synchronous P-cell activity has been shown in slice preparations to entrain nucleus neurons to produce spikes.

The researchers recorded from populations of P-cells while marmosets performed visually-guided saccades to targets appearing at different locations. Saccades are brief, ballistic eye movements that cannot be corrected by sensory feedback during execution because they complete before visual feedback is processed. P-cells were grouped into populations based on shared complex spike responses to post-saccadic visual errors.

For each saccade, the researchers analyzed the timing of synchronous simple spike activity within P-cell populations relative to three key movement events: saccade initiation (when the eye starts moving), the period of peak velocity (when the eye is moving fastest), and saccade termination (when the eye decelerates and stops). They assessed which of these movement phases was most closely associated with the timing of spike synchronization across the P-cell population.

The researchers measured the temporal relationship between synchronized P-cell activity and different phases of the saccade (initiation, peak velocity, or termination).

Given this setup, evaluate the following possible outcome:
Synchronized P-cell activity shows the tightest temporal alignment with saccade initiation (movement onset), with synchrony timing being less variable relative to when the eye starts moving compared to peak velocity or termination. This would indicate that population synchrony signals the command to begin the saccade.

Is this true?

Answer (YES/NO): NO